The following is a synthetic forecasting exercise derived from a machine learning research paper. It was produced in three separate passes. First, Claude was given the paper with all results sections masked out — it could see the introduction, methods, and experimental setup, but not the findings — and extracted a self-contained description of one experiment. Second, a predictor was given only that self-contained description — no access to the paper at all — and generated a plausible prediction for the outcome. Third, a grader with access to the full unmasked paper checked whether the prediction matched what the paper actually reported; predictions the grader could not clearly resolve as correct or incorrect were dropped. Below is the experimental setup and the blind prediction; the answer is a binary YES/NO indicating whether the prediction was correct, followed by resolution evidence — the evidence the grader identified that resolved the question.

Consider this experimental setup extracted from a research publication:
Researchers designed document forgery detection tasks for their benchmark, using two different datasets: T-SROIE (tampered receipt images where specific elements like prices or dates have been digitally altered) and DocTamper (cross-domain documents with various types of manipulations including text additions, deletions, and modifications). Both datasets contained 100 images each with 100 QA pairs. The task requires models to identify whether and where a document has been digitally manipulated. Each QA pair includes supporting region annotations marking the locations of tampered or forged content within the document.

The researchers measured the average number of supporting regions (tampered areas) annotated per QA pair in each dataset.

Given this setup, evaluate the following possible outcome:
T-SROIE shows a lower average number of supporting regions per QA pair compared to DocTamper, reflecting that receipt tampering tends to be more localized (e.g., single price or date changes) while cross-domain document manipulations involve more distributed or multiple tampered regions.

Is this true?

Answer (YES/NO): NO